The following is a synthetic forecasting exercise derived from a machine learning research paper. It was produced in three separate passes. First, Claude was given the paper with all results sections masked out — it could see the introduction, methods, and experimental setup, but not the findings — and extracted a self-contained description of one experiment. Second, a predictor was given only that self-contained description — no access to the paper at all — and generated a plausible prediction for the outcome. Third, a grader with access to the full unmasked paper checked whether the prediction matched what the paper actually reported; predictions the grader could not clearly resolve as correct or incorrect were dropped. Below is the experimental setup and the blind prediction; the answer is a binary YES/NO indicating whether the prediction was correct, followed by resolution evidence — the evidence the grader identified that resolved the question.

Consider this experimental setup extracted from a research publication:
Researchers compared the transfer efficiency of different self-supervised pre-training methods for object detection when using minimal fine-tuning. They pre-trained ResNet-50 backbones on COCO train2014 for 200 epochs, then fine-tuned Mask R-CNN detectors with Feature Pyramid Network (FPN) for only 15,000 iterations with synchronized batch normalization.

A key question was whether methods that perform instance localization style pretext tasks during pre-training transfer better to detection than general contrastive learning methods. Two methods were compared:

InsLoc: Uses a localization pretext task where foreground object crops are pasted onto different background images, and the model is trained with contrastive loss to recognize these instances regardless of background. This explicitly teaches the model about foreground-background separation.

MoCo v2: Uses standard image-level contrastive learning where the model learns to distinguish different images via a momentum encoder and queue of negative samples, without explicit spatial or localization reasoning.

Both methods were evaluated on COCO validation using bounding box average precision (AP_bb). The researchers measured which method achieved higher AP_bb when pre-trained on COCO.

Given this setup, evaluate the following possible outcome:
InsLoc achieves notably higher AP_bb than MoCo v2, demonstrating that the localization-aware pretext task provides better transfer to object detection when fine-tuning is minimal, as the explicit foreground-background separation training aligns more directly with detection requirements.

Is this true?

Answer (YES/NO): NO